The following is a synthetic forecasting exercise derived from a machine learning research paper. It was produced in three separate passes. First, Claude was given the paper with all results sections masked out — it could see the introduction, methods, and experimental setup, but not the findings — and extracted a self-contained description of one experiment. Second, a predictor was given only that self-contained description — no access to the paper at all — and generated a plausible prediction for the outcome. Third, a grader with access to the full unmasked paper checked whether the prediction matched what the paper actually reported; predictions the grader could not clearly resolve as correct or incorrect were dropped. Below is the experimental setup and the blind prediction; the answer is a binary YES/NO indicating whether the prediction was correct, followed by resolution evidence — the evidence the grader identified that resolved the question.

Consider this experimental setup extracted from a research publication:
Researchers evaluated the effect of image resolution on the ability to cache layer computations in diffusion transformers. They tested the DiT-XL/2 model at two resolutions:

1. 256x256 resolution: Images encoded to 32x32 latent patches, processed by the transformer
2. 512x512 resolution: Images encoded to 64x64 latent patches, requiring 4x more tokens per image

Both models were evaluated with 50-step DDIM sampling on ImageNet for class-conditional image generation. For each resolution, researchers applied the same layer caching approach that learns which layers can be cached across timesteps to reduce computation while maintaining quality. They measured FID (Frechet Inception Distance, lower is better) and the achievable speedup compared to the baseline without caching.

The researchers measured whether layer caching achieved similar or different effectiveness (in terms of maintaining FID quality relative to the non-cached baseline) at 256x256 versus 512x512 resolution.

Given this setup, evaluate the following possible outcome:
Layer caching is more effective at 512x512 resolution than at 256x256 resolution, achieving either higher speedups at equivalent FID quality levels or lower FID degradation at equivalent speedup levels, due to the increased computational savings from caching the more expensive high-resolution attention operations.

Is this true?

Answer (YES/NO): NO